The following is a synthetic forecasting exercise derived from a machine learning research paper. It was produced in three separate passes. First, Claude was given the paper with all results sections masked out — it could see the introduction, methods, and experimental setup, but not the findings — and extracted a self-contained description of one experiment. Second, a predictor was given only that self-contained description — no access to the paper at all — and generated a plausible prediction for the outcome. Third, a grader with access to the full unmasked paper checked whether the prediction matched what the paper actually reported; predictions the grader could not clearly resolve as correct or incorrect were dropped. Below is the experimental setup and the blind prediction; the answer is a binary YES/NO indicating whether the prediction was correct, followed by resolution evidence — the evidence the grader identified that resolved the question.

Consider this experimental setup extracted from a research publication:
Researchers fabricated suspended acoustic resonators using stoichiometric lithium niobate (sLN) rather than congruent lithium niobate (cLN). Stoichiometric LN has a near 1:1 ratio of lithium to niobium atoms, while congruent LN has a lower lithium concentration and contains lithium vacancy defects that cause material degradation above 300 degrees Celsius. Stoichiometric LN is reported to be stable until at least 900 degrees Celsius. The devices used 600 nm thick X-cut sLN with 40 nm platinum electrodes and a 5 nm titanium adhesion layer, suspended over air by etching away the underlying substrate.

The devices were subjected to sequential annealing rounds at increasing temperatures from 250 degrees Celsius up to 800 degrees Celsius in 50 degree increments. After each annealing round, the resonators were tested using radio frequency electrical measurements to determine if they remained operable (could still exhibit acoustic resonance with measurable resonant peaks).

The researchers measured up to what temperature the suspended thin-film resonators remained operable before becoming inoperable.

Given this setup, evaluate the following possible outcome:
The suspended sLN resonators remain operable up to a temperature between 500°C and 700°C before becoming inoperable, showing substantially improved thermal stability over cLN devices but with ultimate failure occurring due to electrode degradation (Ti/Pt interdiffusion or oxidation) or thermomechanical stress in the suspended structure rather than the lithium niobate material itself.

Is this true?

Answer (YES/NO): NO